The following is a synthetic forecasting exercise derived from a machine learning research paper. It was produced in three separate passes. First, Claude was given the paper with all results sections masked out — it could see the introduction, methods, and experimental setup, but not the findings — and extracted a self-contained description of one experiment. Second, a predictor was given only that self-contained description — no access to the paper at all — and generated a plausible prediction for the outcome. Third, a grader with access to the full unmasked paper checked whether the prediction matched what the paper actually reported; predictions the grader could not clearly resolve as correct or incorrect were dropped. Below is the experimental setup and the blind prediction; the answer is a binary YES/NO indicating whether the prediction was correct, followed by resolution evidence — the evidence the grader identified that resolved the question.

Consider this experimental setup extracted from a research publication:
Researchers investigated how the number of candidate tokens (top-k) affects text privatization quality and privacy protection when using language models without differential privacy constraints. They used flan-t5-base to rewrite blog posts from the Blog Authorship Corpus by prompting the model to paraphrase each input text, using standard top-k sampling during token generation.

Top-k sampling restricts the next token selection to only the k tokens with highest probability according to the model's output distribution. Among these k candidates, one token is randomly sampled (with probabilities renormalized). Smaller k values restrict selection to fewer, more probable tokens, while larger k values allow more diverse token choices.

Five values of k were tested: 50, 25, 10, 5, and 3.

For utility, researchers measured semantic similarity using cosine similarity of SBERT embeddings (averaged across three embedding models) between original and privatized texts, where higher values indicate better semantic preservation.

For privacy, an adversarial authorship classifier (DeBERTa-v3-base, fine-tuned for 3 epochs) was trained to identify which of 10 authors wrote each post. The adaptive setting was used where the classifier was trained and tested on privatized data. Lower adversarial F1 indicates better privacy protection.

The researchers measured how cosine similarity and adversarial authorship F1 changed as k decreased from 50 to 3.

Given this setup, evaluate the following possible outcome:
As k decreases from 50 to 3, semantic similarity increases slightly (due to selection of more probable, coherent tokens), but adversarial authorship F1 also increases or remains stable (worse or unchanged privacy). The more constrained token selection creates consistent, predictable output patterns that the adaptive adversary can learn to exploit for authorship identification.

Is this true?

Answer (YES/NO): YES